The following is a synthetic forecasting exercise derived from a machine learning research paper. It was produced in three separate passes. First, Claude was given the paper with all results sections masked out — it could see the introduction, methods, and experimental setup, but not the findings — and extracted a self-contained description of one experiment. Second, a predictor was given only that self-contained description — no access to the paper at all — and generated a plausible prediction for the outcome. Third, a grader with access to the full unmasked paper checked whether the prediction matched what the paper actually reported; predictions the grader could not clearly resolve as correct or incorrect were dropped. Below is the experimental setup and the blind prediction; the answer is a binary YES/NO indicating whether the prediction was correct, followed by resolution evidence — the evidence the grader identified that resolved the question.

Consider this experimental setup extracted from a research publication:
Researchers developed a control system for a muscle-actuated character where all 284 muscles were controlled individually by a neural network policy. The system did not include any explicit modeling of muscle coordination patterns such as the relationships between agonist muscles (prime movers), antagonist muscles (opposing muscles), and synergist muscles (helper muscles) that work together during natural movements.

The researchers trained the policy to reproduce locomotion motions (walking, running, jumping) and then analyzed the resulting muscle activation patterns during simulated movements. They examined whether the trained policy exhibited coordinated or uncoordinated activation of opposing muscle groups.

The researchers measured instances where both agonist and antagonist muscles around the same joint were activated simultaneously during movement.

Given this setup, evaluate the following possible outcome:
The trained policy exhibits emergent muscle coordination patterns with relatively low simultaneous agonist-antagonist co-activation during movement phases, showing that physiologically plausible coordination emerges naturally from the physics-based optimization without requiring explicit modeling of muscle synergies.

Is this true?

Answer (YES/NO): NO